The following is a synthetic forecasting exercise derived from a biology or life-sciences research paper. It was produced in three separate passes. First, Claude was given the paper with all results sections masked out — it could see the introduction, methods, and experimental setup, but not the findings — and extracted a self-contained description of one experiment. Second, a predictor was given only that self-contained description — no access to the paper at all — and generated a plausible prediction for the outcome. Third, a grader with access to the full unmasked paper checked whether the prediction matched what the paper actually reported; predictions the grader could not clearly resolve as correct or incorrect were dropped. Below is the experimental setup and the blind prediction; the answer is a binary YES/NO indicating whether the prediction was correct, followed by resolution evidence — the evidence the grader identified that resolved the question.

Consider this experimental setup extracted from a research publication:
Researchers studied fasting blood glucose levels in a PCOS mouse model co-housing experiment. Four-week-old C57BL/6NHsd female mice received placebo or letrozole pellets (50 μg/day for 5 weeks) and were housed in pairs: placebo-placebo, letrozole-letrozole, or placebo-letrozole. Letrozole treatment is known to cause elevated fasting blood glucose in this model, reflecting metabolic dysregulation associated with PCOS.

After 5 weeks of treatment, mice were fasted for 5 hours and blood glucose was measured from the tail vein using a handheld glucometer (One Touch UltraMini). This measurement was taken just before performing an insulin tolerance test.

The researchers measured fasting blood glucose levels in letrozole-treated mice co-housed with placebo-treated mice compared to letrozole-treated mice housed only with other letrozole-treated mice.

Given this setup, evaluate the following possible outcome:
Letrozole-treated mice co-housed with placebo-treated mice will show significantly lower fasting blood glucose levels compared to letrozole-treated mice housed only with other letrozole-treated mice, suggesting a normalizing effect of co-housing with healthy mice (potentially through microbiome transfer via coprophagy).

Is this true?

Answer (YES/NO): YES